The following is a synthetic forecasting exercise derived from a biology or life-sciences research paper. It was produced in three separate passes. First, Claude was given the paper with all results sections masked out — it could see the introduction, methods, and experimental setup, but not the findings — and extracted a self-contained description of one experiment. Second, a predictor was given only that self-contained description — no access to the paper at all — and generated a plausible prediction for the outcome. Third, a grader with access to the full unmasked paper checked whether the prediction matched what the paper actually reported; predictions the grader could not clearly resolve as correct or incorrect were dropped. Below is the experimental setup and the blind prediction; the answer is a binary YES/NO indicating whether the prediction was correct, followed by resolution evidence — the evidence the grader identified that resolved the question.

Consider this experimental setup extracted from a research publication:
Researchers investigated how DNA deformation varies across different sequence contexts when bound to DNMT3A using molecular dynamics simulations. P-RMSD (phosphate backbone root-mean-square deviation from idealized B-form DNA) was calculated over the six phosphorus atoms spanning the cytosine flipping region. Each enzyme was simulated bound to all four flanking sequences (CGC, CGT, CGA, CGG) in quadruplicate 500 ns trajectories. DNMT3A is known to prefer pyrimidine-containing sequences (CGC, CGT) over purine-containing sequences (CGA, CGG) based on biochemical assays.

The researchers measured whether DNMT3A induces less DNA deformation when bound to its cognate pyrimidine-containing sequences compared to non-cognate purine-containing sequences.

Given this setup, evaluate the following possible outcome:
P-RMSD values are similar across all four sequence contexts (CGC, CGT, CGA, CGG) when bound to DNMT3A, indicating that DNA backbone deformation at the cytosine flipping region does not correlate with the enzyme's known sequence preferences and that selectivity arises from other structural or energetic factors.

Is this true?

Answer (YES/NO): NO